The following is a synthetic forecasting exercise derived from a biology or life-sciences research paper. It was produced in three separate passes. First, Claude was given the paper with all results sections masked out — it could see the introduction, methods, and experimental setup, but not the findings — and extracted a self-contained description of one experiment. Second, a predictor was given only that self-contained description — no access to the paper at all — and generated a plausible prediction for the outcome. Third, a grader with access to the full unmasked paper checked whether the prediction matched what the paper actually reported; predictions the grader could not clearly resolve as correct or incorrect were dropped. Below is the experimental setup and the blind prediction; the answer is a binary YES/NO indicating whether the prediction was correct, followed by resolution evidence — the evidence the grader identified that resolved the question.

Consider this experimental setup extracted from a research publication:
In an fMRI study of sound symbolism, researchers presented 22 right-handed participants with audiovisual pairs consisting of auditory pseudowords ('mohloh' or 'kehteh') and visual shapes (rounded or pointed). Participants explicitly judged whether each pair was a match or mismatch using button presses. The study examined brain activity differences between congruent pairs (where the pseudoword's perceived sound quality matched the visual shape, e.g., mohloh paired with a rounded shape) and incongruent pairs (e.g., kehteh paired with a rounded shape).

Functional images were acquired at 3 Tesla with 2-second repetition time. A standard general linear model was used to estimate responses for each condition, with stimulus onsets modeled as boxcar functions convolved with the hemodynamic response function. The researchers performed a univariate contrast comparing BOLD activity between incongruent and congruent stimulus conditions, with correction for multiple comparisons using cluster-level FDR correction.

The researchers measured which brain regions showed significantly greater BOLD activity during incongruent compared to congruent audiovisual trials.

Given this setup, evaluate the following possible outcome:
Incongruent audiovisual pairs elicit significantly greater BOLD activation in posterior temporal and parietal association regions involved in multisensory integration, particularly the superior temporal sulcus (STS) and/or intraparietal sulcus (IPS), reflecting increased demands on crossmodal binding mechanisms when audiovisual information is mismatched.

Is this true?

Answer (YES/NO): NO